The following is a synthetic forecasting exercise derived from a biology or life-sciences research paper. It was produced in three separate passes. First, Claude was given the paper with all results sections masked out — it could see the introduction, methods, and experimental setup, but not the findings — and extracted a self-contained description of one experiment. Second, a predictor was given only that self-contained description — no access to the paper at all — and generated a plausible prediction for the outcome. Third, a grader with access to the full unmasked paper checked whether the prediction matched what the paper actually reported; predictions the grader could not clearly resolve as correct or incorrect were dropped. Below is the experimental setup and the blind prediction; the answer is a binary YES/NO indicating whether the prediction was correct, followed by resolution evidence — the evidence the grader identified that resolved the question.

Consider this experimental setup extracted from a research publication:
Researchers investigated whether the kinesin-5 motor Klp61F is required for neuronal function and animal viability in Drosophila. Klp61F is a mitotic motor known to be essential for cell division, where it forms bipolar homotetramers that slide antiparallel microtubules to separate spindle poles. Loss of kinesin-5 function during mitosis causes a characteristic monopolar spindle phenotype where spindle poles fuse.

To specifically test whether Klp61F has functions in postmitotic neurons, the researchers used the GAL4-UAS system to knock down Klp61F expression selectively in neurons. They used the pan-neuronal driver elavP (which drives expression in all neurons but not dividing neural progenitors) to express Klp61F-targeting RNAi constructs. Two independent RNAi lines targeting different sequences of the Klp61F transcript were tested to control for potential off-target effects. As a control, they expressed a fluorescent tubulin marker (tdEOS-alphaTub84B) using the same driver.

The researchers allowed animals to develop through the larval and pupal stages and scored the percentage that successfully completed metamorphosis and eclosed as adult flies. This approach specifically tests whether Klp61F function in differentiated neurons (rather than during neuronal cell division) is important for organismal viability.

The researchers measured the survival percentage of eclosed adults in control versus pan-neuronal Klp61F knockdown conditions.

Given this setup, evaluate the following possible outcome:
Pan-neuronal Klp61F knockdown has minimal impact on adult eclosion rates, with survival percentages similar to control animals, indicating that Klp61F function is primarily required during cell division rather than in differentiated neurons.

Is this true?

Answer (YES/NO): NO